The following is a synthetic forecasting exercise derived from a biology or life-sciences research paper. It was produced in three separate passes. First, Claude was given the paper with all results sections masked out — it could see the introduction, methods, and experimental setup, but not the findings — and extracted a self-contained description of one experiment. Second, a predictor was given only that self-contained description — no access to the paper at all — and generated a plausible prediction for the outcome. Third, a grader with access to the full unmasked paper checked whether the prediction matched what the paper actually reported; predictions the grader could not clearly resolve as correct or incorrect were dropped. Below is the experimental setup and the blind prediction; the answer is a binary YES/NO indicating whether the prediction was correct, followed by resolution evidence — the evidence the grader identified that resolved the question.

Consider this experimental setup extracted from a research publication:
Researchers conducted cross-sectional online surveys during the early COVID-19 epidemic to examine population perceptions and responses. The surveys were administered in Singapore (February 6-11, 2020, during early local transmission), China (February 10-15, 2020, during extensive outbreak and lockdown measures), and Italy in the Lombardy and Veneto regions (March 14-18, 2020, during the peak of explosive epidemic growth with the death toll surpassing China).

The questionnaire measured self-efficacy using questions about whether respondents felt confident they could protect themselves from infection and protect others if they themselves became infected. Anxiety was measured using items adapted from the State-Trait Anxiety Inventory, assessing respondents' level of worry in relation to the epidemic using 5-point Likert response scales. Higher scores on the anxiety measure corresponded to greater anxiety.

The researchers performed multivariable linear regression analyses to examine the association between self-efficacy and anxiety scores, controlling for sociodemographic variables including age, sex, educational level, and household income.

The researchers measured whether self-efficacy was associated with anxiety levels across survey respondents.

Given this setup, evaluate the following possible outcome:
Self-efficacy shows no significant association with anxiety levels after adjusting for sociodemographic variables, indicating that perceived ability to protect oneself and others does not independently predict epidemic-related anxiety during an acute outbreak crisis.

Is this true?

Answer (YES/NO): NO